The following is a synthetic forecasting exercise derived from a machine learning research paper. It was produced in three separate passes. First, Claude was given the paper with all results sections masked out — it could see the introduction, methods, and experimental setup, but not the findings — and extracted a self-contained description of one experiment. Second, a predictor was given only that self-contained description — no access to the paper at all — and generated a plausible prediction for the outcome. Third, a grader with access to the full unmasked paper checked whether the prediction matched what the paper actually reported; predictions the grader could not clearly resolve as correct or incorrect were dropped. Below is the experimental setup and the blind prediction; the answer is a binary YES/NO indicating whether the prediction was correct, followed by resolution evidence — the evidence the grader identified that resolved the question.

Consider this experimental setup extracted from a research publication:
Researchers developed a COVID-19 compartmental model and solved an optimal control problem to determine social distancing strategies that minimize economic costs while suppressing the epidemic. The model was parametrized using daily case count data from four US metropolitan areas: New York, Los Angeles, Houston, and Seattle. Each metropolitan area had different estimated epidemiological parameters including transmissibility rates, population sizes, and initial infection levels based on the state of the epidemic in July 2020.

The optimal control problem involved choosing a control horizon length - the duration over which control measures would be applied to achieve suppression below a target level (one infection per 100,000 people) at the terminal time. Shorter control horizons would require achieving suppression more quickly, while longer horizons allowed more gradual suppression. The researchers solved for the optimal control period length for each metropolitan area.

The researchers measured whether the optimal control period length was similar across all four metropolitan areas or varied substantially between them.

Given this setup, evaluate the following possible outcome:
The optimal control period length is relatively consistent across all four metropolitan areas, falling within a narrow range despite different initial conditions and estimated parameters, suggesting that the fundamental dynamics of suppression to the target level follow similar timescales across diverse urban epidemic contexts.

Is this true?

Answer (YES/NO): NO